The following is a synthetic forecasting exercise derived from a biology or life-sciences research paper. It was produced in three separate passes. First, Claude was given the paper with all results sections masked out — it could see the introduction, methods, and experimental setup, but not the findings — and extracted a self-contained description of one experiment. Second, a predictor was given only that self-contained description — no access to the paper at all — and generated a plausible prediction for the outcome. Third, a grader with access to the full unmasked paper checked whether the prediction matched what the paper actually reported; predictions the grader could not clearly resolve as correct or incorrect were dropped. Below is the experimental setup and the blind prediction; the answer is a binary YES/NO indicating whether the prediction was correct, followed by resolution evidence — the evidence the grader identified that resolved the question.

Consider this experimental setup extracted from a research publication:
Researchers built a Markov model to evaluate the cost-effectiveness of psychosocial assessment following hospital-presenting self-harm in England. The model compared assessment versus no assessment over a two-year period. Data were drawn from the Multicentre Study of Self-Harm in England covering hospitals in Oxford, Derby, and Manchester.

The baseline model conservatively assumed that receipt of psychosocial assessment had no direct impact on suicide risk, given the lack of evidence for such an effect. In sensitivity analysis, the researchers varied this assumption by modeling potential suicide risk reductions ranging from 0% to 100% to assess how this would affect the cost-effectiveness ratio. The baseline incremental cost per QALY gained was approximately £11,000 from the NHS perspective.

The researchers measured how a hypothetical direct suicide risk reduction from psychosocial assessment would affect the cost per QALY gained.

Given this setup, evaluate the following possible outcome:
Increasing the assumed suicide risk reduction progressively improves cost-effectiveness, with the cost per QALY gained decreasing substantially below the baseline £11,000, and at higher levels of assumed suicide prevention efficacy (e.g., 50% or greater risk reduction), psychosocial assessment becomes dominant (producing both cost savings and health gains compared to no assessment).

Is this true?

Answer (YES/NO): NO